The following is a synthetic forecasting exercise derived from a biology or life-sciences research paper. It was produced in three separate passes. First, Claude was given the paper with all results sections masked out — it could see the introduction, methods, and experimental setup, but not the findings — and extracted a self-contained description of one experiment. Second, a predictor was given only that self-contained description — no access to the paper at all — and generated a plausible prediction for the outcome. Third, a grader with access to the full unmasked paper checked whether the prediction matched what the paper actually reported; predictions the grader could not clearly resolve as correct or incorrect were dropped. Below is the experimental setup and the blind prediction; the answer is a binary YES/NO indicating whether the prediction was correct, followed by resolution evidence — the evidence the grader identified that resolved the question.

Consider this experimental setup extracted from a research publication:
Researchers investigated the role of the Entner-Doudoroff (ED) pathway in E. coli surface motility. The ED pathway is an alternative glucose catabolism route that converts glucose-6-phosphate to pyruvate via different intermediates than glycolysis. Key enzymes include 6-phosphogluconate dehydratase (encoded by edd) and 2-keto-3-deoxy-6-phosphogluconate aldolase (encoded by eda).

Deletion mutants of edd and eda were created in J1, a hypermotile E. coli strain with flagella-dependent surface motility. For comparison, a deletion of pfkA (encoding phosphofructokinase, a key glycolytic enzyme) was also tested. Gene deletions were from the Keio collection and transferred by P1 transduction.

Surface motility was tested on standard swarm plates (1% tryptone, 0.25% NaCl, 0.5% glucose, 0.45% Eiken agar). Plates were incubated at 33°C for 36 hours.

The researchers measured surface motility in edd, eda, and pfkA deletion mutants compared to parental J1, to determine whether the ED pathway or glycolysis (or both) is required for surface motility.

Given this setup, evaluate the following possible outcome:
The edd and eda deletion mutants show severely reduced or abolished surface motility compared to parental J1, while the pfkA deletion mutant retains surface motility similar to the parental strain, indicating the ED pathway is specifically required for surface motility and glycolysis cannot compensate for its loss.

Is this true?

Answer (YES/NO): NO